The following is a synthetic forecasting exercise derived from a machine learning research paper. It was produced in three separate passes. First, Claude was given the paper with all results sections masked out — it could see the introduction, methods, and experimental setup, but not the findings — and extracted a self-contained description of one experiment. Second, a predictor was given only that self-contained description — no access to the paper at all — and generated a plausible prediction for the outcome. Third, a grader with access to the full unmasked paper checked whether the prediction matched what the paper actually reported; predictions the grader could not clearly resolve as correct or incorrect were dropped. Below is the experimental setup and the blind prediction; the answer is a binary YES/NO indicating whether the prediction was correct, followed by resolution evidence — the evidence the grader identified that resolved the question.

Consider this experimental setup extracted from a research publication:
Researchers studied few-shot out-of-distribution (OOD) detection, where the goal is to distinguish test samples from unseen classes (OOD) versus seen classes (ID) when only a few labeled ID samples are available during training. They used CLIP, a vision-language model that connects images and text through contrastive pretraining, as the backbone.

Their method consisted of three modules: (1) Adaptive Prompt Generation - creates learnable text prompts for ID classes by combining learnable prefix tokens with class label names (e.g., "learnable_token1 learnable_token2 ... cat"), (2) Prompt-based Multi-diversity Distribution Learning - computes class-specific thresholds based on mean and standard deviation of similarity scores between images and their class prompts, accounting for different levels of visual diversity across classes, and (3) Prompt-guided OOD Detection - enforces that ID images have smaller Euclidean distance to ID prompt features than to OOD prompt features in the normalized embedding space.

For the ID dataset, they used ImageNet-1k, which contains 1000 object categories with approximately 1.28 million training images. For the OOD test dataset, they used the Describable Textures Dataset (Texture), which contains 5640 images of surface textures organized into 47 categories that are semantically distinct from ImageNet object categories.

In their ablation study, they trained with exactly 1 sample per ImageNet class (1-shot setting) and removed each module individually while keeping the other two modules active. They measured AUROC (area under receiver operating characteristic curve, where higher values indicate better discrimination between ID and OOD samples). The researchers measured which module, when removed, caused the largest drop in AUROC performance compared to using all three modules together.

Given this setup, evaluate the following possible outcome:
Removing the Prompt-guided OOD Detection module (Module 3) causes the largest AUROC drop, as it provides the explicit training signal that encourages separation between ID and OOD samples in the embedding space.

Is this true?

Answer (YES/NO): NO